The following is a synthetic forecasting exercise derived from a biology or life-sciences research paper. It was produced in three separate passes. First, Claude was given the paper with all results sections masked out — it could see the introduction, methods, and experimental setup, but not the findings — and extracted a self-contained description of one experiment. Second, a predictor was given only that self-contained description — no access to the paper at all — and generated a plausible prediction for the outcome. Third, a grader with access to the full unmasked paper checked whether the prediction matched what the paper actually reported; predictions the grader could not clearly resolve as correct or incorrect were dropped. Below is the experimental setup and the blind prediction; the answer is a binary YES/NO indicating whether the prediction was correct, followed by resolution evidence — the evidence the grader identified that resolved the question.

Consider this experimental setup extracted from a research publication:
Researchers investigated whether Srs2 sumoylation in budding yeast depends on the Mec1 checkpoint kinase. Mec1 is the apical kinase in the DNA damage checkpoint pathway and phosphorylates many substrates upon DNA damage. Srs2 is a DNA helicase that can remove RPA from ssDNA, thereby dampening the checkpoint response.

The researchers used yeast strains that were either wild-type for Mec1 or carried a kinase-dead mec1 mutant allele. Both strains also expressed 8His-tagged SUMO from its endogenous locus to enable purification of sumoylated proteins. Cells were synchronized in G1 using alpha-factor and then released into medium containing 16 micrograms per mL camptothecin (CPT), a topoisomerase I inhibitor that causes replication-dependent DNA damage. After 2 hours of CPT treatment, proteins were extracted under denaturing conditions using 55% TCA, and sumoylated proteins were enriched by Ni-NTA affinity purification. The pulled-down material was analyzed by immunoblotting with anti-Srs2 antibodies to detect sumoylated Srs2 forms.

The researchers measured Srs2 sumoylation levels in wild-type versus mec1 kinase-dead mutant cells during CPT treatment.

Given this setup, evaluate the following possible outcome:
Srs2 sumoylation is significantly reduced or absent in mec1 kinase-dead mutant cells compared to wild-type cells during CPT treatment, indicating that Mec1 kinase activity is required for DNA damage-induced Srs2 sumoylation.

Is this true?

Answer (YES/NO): YES